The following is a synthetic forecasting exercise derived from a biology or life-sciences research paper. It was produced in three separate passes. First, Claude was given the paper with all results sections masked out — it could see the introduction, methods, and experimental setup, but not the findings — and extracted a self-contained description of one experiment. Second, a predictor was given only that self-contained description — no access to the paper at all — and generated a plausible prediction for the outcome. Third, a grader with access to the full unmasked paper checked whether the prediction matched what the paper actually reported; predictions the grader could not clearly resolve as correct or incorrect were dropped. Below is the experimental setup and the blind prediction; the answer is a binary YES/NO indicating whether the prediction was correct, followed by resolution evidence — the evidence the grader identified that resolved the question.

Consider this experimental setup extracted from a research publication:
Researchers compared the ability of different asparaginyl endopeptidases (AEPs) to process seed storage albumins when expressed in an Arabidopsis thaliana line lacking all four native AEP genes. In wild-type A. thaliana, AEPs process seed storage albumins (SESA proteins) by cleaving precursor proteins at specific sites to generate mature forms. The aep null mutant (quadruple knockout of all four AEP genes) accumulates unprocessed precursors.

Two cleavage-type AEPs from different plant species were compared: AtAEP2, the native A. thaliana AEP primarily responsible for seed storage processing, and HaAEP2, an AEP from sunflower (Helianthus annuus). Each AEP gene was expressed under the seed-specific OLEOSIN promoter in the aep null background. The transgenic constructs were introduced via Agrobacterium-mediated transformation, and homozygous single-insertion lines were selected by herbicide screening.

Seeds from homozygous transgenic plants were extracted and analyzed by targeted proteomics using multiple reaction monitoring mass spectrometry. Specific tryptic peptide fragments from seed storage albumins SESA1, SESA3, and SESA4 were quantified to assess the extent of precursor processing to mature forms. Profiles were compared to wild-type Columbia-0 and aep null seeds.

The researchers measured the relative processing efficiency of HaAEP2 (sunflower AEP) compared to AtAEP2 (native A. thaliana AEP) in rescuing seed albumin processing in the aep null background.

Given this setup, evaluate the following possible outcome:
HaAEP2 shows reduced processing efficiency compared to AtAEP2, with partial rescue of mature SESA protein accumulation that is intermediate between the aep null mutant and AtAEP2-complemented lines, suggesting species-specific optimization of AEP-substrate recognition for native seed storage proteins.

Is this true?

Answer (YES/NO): NO